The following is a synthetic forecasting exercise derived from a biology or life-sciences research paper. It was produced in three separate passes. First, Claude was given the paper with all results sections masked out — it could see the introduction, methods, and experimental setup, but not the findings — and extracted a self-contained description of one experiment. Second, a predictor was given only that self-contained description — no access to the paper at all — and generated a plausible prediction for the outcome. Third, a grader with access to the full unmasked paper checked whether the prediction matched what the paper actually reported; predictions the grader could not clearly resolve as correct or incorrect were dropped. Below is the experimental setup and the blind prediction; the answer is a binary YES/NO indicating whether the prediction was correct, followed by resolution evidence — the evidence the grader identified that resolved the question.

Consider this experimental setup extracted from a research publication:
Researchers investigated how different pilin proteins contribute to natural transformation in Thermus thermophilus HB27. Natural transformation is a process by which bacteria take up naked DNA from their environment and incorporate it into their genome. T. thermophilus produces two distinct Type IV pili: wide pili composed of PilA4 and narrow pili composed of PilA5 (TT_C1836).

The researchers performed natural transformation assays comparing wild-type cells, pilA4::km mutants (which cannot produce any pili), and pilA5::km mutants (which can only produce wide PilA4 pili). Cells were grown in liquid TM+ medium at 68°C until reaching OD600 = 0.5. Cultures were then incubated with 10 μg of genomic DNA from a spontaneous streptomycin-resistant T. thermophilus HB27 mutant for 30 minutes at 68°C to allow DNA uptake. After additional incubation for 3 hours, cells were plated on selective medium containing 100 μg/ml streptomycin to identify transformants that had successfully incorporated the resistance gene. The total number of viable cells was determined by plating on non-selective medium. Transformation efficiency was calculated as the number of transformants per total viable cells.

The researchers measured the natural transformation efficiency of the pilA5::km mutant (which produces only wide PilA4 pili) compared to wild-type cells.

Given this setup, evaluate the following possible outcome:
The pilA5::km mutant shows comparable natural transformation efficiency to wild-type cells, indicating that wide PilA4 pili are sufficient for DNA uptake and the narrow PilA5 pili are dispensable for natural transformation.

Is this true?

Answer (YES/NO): NO